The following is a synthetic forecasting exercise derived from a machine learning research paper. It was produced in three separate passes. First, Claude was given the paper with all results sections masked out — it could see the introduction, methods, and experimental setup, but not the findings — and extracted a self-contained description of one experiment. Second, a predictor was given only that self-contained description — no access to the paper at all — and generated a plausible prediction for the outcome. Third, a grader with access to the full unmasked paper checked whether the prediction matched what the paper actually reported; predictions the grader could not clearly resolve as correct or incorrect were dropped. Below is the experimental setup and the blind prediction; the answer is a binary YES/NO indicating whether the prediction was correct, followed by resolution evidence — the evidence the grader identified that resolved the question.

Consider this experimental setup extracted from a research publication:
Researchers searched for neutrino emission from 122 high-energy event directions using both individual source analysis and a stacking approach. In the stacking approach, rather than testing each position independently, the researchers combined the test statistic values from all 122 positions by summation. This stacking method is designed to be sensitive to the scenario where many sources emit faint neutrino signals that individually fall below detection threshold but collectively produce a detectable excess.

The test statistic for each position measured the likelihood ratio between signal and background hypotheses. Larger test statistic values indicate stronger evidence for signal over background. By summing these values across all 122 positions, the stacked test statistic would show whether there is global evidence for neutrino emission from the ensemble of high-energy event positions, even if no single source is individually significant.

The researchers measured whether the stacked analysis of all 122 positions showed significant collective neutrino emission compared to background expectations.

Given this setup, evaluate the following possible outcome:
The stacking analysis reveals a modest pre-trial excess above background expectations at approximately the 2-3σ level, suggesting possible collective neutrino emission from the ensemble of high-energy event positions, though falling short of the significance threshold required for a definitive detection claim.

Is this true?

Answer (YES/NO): NO